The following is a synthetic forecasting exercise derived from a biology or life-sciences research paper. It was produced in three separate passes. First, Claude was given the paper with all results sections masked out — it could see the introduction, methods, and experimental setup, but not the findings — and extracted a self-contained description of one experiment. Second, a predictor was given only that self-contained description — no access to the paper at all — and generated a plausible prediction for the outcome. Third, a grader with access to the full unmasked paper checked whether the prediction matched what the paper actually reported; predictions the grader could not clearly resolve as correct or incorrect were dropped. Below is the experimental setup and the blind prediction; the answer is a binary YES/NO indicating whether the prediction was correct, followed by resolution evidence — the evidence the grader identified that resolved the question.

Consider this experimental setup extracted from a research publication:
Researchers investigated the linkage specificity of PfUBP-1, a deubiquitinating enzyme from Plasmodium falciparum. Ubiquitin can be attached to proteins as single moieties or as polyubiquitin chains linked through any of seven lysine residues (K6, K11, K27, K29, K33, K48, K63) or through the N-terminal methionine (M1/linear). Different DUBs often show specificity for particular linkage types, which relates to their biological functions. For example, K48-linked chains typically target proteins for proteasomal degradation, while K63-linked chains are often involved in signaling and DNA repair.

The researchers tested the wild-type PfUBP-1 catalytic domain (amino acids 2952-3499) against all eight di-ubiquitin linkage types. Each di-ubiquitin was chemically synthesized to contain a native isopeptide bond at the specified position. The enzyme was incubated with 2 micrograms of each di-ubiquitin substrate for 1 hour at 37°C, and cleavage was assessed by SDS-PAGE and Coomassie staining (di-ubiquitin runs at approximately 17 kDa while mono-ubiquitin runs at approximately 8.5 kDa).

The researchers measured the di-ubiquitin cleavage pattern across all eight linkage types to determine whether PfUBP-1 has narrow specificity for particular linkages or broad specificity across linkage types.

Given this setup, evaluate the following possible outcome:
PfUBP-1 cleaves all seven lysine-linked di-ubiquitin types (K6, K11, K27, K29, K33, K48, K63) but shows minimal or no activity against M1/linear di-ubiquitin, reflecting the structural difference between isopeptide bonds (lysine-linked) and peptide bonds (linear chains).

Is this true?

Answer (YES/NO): NO